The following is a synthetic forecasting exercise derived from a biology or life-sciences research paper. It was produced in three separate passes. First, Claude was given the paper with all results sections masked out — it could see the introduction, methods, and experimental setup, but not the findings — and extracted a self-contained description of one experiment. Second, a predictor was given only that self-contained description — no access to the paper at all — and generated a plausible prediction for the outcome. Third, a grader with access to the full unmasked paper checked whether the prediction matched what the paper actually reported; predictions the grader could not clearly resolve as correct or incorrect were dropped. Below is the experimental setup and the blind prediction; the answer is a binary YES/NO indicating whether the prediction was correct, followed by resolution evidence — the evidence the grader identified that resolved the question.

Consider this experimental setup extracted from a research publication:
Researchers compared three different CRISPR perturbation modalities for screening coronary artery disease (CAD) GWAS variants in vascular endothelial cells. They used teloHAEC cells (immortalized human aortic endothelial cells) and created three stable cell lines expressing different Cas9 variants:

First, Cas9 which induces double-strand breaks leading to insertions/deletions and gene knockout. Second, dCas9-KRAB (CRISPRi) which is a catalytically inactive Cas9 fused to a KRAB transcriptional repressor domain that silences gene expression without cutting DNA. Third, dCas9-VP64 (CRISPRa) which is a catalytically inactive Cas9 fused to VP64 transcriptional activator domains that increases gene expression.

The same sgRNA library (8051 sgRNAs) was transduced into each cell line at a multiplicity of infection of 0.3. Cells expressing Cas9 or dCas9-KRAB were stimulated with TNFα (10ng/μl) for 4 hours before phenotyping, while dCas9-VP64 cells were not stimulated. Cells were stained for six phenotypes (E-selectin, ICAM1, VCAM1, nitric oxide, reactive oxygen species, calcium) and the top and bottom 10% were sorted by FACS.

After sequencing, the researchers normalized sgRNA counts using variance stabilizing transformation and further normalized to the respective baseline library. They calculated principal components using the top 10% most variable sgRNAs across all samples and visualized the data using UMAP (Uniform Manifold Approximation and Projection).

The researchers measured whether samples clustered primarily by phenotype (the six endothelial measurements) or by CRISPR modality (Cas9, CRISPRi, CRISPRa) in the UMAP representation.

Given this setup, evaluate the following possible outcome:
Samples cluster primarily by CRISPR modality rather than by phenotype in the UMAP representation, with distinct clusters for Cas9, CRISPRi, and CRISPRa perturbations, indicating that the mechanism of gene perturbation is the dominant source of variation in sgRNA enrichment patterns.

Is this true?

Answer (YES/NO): YES